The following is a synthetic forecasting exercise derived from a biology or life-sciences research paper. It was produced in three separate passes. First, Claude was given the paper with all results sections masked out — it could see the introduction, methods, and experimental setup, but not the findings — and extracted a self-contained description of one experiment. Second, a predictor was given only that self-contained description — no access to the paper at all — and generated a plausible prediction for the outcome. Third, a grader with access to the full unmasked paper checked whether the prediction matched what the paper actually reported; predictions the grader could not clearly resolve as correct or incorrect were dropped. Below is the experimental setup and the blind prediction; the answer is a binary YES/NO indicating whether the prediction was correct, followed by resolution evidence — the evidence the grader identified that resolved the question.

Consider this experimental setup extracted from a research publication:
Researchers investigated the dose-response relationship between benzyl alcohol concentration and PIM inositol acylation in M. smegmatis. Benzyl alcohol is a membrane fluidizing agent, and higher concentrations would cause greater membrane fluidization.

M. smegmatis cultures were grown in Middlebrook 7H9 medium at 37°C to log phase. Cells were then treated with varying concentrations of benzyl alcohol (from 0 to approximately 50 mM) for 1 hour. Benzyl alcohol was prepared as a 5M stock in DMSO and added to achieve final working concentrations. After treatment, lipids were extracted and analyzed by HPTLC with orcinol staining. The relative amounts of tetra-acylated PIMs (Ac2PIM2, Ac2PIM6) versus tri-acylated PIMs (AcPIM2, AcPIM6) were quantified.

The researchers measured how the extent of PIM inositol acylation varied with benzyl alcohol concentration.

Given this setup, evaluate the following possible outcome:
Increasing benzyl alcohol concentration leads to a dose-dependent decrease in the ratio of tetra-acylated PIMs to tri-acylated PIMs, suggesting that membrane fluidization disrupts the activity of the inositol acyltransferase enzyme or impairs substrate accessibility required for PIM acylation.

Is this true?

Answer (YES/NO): NO